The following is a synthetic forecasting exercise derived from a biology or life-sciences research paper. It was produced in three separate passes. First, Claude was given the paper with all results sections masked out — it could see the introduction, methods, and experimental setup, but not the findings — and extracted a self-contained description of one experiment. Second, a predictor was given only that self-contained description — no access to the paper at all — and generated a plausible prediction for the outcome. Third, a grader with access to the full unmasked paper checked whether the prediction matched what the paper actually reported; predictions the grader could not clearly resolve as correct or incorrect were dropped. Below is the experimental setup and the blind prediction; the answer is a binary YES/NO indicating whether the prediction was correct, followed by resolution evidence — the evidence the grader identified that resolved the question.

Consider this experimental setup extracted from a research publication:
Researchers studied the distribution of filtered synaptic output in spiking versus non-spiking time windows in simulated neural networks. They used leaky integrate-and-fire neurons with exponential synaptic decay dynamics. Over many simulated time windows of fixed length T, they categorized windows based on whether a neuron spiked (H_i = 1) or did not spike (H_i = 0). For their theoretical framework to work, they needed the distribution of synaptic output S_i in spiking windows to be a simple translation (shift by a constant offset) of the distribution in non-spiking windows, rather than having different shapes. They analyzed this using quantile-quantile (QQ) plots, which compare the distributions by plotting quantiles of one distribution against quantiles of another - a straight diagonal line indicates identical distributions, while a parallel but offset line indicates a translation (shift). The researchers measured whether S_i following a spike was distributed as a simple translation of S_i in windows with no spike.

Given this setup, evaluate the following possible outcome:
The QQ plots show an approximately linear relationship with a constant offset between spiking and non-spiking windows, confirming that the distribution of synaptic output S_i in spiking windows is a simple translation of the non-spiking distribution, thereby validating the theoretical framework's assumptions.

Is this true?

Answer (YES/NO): YES